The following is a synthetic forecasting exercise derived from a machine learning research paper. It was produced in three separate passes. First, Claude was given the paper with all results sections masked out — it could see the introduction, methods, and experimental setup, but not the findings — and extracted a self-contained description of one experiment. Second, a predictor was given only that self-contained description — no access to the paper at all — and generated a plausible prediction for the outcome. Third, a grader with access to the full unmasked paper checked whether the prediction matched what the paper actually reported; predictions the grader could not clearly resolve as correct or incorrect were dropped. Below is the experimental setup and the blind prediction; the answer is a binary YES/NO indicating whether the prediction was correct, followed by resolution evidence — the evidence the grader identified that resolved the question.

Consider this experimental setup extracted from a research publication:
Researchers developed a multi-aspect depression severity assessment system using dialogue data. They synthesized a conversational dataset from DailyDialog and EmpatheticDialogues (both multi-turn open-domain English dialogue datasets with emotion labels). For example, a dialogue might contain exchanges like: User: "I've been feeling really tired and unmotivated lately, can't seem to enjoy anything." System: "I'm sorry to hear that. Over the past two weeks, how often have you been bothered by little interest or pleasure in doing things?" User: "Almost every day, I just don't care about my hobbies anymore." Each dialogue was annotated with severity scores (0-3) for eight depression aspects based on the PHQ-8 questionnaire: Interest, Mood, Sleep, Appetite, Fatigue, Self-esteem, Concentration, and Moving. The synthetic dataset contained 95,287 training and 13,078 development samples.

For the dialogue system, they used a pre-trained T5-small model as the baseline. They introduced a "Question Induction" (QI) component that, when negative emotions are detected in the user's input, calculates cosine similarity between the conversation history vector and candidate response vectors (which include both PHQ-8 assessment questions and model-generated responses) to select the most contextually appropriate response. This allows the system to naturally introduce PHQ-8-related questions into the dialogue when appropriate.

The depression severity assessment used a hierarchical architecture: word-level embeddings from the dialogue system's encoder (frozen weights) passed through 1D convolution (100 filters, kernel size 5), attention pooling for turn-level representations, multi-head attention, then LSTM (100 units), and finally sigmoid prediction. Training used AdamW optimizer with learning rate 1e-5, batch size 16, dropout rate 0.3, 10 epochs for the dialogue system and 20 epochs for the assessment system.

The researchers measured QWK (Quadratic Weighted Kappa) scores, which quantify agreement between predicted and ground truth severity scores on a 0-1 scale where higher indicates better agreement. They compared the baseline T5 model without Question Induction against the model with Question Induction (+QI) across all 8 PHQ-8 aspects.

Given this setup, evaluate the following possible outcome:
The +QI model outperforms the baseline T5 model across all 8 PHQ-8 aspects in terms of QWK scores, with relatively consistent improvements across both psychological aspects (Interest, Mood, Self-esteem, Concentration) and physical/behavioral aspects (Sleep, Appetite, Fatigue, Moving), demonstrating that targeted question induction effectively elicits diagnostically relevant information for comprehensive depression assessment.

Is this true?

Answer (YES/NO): NO